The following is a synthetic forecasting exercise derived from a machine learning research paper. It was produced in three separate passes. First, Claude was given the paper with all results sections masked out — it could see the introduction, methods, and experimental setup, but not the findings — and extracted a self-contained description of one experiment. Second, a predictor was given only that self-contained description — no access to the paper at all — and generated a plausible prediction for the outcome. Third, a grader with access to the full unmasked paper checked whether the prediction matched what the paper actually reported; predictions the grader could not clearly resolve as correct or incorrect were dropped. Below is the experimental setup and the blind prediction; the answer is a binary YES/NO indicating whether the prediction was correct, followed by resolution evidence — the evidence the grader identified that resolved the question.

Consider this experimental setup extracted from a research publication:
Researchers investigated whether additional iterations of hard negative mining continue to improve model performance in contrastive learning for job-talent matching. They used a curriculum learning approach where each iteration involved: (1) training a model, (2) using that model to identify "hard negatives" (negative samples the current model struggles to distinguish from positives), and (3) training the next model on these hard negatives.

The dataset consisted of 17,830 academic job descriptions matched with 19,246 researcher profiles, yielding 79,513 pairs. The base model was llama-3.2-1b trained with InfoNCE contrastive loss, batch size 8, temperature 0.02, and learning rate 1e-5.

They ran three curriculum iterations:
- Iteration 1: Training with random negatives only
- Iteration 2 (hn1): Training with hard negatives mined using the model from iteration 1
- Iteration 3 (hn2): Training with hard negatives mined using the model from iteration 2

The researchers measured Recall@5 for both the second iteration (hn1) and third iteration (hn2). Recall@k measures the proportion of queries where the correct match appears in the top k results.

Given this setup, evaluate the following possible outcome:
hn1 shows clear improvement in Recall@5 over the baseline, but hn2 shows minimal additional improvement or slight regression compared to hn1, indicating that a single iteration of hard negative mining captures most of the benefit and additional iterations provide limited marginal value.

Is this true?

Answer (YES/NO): YES